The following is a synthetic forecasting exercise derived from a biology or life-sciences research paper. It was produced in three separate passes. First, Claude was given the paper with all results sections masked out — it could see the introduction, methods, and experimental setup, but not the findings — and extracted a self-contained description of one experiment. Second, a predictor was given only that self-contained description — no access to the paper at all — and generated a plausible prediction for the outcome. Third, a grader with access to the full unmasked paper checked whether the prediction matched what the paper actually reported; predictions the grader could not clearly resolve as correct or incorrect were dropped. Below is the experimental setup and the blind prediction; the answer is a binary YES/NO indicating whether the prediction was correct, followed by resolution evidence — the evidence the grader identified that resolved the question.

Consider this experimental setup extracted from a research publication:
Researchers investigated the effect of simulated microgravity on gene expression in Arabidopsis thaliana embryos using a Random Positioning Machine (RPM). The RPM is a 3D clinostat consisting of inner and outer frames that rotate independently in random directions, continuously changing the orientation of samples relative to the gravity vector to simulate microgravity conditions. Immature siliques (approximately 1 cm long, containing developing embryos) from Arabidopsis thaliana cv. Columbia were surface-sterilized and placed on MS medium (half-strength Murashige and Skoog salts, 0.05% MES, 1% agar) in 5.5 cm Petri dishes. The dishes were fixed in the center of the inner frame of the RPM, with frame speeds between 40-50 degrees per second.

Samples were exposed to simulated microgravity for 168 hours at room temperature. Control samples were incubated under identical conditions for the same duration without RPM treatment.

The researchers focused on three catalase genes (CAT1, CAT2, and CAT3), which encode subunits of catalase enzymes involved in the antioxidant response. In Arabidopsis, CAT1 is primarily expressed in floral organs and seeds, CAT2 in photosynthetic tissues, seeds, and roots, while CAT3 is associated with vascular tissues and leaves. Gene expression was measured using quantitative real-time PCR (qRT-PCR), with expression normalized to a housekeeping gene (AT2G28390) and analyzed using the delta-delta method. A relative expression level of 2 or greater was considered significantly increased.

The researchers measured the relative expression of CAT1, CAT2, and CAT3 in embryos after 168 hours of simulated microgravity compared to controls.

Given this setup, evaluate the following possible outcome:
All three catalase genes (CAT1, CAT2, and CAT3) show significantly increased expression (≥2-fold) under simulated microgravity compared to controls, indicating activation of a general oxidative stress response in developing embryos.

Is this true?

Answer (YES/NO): NO